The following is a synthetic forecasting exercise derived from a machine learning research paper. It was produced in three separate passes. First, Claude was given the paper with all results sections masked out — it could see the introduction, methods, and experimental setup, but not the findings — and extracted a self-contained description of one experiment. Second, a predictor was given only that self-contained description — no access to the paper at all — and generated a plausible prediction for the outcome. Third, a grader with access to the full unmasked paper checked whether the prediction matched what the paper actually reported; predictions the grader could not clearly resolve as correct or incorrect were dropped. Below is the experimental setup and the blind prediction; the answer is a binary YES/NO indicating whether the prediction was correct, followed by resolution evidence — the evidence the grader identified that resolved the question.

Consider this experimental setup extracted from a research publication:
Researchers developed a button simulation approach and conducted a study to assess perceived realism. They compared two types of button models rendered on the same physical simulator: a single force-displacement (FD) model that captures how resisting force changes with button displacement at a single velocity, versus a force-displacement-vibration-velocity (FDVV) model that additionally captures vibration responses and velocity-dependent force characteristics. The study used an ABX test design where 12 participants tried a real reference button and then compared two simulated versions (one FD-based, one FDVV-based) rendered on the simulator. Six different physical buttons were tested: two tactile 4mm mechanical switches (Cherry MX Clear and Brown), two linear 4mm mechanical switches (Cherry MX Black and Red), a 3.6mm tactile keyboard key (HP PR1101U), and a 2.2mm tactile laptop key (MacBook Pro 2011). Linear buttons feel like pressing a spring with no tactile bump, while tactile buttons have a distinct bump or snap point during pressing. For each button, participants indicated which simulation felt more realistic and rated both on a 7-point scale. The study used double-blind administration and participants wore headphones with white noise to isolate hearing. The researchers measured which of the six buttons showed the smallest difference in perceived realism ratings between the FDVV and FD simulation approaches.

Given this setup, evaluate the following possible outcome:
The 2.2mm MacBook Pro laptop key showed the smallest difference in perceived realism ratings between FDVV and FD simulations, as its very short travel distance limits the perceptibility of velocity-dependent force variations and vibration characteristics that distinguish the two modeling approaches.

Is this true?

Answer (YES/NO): NO